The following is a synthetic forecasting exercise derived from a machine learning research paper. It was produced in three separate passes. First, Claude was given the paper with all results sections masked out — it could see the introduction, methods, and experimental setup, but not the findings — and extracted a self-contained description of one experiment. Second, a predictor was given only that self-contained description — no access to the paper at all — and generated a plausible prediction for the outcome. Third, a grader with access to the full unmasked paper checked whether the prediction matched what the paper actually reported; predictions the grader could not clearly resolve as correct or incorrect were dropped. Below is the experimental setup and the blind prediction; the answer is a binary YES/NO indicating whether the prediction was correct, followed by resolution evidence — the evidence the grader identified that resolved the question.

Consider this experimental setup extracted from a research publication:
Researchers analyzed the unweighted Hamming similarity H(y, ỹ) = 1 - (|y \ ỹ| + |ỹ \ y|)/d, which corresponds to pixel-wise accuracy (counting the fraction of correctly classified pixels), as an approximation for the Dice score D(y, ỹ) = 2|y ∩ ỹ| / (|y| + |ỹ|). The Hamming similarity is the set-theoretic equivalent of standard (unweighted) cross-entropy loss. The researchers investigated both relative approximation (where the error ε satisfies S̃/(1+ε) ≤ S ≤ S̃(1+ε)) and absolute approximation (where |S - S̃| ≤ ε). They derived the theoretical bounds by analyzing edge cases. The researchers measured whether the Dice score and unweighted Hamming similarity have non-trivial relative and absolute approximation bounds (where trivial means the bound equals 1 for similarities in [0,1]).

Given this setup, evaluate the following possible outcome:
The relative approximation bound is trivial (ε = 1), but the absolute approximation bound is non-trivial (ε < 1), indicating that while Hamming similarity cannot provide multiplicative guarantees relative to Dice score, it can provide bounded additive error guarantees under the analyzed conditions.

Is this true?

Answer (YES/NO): NO